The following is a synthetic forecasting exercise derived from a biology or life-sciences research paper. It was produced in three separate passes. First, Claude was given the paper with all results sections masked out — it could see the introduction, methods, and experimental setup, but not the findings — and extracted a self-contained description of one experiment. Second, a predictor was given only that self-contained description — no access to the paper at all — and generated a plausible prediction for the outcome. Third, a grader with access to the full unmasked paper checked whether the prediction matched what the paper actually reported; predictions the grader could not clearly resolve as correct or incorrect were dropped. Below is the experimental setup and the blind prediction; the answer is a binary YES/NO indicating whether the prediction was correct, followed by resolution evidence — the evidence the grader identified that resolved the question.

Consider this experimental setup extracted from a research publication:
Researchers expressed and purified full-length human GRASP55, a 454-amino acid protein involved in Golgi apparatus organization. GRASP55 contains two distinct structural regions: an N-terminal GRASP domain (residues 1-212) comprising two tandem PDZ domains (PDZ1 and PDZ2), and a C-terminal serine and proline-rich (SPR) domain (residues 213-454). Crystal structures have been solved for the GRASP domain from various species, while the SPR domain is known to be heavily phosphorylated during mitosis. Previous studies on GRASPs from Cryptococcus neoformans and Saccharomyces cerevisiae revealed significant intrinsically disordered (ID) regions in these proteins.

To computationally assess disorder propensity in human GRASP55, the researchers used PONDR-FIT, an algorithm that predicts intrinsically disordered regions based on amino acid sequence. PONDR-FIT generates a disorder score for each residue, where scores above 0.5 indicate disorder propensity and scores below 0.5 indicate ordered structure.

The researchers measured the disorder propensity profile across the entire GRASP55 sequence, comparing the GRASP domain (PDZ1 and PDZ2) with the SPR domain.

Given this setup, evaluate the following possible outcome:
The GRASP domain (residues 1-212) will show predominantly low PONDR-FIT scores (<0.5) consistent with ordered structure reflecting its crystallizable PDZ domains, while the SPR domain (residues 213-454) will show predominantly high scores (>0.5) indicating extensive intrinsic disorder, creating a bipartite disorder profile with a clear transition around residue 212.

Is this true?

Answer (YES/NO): YES